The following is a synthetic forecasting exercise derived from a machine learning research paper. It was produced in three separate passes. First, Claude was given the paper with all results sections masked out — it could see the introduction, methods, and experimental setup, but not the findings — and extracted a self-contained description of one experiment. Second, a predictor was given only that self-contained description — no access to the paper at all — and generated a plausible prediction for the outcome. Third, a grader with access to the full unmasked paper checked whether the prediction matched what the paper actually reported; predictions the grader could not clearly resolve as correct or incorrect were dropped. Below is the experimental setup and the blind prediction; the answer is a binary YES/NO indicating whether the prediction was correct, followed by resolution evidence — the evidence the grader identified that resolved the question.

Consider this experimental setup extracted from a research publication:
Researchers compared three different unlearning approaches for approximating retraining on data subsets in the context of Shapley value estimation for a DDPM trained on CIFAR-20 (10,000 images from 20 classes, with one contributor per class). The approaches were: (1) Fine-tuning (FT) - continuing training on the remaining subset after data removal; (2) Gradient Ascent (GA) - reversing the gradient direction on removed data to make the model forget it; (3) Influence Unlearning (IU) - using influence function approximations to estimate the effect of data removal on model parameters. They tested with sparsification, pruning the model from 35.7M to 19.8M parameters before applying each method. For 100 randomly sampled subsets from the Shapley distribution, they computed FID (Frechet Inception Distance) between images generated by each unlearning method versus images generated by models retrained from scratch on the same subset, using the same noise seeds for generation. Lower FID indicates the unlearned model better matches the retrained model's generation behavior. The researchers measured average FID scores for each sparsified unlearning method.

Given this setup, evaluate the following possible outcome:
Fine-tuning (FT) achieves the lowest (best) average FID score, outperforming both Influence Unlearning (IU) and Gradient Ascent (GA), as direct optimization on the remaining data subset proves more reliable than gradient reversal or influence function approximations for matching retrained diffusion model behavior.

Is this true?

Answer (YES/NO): YES